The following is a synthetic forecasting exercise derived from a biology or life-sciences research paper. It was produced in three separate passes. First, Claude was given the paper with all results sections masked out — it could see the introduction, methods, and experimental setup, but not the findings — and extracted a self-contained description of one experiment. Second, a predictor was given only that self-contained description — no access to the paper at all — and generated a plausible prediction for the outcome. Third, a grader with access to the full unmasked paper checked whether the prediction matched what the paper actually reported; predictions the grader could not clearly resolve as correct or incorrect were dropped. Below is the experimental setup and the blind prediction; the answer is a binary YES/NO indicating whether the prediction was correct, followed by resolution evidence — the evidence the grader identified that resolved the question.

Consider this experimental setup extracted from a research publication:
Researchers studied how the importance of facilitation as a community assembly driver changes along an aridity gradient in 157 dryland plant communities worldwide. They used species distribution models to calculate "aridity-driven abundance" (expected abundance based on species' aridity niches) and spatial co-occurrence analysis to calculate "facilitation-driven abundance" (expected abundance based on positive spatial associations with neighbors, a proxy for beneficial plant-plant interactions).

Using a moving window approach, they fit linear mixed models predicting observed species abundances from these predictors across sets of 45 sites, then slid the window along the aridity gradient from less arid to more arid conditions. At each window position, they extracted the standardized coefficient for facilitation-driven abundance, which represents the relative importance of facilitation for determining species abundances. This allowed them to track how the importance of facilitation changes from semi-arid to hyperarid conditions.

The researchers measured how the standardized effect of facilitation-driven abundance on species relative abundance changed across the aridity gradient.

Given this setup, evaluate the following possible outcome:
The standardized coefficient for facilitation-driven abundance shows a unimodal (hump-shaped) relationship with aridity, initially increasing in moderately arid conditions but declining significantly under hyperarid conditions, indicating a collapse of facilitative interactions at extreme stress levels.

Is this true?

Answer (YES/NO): NO